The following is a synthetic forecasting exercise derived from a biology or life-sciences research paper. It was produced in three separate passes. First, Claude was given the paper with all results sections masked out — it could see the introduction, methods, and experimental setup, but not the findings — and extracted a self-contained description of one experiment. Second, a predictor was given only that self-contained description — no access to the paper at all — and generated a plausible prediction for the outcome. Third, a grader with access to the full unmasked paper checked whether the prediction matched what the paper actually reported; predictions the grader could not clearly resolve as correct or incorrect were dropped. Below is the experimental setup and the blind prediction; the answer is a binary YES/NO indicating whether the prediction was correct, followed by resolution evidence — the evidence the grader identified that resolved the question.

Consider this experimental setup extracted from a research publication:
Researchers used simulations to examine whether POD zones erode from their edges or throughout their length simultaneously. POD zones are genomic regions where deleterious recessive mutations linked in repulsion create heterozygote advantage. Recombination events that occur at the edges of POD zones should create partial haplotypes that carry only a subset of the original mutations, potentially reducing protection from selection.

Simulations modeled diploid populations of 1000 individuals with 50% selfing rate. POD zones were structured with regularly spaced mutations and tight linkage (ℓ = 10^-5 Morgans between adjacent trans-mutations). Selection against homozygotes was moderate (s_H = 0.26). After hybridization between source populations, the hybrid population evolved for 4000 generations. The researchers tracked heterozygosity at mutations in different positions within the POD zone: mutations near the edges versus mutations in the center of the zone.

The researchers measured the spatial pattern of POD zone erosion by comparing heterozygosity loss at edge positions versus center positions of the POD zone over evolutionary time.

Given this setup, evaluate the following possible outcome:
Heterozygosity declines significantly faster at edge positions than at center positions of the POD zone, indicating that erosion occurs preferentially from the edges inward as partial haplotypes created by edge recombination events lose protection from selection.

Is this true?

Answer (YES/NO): YES